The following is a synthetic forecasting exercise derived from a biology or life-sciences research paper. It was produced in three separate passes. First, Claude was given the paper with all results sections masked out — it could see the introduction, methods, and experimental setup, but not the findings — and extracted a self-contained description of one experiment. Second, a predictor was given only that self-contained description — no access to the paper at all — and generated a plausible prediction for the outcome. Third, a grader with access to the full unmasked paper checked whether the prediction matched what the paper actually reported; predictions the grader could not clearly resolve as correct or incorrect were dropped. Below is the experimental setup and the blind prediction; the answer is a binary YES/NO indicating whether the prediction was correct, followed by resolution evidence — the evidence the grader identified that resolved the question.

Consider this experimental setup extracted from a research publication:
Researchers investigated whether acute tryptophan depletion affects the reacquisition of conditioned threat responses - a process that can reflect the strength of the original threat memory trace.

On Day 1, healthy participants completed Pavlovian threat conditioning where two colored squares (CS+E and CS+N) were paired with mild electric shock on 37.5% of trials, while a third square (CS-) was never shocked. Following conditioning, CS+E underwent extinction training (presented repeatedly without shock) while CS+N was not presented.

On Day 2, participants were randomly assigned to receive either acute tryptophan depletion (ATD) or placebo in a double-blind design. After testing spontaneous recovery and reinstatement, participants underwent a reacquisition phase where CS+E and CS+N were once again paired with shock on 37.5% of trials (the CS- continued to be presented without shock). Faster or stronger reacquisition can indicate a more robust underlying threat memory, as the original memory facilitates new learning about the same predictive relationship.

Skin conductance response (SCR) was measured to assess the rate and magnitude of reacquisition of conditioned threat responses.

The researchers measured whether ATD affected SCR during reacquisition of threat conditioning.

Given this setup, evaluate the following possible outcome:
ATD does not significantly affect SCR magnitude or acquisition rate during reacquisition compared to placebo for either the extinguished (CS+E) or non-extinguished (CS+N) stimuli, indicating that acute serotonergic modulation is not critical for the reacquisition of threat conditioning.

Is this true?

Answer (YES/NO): NO